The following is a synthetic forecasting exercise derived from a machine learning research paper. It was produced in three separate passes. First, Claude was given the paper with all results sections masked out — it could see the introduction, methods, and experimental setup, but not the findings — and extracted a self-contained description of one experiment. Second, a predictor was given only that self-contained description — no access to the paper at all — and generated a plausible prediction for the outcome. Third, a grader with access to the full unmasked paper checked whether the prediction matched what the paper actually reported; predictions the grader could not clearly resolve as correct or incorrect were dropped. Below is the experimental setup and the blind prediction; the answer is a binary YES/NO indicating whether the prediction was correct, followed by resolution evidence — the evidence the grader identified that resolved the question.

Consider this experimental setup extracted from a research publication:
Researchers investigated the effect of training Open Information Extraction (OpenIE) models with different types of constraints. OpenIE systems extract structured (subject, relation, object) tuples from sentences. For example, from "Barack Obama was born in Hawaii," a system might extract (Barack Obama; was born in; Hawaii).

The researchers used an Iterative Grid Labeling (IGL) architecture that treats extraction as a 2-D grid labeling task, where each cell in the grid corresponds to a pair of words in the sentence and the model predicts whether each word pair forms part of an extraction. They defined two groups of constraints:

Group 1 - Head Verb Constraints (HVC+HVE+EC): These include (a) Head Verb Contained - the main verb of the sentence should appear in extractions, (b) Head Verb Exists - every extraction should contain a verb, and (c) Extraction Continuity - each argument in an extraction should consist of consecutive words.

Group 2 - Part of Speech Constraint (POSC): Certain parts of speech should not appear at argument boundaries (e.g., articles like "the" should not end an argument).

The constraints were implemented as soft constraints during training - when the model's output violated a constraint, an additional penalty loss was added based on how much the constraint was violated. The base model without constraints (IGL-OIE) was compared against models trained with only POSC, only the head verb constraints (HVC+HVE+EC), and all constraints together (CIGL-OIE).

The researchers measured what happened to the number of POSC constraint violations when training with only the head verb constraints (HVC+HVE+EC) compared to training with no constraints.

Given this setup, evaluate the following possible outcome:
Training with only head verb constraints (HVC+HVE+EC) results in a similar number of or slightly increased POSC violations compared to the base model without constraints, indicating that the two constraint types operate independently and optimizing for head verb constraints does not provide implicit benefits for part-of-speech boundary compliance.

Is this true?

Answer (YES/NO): YES